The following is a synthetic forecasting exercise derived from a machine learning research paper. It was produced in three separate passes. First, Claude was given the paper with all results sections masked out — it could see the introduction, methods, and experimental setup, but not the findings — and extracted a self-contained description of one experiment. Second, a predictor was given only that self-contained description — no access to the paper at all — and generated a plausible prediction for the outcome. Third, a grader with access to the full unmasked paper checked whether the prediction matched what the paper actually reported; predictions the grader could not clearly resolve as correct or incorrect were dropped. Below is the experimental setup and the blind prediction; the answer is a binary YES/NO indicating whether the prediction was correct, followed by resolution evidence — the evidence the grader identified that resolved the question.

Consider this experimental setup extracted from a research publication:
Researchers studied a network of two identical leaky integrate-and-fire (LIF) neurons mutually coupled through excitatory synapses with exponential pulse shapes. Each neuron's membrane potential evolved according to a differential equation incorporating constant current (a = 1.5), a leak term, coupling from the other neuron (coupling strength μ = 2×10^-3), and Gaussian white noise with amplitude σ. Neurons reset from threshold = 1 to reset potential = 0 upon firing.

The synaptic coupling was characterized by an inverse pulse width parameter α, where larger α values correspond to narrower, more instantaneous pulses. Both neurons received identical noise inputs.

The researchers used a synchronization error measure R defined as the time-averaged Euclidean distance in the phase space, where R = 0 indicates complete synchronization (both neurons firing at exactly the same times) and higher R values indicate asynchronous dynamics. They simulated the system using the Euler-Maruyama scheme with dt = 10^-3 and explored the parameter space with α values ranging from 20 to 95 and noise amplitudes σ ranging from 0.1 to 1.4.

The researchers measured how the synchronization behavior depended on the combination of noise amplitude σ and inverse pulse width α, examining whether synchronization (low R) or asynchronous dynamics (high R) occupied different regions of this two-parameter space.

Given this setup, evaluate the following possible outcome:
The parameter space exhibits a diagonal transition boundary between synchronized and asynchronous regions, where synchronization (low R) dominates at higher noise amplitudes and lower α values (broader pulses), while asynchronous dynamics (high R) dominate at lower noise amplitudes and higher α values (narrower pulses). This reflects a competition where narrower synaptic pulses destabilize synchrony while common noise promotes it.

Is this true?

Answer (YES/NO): NO